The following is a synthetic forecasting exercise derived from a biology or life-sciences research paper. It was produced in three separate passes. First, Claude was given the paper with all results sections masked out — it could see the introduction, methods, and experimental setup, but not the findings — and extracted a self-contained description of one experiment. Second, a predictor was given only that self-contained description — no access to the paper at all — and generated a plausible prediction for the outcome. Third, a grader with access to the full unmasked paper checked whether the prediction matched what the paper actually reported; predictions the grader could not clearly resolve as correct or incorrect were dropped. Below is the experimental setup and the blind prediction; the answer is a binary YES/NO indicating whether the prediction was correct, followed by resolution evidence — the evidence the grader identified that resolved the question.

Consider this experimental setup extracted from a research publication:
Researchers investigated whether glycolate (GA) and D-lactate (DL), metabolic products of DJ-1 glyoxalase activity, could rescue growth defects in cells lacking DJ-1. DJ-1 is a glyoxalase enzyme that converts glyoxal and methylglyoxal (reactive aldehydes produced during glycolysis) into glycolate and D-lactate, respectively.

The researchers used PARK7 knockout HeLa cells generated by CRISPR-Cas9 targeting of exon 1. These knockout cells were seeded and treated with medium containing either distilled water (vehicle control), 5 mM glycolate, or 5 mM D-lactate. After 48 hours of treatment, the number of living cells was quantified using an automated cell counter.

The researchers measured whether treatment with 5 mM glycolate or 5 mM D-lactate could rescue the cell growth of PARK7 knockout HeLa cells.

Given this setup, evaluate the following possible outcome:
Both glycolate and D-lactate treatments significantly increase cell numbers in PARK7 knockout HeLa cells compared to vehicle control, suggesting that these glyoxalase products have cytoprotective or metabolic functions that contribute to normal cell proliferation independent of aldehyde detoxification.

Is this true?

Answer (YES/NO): NO